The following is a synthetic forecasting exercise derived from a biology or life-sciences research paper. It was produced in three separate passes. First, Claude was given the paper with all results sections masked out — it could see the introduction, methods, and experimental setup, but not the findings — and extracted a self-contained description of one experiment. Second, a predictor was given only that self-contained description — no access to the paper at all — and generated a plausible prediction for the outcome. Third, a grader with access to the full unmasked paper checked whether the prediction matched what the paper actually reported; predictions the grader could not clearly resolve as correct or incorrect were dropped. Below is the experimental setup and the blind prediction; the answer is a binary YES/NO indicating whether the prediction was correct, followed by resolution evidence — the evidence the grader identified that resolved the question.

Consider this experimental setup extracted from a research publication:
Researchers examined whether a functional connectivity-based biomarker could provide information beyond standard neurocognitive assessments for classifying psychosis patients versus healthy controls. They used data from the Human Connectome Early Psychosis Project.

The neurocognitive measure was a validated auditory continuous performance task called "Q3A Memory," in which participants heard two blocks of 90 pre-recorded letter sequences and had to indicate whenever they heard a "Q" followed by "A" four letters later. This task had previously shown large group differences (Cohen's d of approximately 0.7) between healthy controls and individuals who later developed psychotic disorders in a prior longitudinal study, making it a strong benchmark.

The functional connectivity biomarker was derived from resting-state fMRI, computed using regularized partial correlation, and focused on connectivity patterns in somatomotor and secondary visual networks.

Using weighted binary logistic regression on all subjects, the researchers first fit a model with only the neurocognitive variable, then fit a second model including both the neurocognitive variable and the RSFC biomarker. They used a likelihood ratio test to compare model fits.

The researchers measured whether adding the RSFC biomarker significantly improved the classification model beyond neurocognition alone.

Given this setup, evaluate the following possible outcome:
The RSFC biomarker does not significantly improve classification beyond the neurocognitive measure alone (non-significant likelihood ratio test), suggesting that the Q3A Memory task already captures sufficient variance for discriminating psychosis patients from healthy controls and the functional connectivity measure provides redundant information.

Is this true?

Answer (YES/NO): NO